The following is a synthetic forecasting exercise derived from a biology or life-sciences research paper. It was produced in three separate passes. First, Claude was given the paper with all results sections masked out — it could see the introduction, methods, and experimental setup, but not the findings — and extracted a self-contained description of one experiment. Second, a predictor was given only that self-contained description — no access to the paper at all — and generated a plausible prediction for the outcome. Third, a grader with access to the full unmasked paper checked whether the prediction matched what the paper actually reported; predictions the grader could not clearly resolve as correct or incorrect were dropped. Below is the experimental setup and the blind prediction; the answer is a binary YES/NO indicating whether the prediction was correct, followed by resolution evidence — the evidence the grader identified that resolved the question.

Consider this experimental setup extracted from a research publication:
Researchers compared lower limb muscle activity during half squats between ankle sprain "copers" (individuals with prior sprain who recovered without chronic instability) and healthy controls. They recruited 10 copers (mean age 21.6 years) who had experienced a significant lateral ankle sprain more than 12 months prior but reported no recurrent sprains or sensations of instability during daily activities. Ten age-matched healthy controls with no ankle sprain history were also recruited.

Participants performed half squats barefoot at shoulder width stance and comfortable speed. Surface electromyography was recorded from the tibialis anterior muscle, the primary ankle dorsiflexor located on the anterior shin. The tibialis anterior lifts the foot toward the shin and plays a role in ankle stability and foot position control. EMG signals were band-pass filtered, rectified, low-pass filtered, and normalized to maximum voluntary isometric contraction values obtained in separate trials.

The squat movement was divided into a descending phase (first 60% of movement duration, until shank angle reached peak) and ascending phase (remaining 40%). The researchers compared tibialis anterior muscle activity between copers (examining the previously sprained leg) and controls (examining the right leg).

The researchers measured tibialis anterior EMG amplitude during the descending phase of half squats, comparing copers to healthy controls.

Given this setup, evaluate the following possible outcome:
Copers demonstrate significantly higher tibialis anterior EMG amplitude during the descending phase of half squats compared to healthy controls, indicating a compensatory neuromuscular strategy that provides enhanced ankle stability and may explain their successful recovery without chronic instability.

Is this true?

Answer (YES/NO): NO